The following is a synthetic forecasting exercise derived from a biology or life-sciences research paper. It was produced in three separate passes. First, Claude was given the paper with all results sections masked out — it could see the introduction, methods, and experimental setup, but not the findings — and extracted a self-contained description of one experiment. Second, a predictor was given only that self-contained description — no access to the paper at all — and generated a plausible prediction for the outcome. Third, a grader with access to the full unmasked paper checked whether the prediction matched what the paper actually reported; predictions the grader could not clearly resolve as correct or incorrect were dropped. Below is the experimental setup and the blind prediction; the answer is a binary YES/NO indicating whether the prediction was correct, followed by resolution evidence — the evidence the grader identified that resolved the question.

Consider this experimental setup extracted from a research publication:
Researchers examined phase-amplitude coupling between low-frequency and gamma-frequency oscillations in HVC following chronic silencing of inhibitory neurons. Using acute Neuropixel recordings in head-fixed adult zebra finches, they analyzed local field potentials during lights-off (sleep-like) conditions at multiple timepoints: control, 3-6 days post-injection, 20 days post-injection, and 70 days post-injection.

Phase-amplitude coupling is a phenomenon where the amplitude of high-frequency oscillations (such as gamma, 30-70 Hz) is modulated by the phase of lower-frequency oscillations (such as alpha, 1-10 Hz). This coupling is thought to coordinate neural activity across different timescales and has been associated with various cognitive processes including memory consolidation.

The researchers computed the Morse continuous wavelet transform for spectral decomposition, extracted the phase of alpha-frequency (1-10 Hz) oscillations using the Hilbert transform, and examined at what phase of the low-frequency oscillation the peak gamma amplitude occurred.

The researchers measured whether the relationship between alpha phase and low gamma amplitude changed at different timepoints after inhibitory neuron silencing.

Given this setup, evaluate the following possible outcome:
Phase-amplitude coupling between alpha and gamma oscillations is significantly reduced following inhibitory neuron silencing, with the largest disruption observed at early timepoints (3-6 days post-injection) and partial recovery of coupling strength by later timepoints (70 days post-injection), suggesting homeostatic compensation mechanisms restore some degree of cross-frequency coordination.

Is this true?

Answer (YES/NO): NO